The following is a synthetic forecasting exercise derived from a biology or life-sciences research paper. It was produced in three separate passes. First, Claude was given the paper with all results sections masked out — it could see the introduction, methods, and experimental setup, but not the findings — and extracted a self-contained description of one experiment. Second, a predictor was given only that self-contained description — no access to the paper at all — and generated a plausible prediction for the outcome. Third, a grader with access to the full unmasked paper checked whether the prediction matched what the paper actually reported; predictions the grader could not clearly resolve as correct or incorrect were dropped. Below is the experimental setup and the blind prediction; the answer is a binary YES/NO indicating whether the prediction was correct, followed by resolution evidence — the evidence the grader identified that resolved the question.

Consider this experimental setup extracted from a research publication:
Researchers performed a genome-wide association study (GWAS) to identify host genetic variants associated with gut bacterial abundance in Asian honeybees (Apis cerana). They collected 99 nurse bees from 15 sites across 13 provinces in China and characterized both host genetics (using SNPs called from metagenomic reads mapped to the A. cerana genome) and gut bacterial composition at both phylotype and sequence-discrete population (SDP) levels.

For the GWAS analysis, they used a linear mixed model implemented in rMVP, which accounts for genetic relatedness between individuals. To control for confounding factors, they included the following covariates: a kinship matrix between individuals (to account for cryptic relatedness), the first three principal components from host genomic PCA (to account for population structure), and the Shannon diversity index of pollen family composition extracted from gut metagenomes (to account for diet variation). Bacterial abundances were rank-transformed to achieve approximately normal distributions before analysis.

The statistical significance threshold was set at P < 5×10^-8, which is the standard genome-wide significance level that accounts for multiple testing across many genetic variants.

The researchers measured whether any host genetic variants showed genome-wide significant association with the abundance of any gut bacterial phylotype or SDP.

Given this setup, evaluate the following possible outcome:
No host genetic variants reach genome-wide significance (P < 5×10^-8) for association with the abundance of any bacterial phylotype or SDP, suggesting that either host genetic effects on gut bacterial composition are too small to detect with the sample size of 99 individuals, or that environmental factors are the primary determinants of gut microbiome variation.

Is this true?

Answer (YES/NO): YES